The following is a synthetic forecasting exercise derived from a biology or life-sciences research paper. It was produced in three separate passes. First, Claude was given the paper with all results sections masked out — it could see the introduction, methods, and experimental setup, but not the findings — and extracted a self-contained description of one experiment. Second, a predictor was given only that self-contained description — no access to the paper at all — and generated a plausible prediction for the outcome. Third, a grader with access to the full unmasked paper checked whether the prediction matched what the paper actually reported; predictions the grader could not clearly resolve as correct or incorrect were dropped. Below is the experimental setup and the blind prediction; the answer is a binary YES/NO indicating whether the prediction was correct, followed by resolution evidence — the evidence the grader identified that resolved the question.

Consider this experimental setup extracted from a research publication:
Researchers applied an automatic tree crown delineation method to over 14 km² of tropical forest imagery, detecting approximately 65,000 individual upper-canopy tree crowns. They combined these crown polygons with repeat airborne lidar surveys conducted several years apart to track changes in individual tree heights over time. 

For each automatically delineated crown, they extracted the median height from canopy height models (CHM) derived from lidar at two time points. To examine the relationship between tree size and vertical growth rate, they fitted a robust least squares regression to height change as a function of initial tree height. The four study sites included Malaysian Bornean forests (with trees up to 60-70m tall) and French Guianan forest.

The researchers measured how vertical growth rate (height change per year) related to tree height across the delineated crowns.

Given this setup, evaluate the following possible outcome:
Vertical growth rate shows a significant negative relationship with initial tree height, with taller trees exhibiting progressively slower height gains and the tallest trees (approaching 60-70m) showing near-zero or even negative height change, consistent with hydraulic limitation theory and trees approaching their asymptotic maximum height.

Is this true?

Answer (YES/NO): NO